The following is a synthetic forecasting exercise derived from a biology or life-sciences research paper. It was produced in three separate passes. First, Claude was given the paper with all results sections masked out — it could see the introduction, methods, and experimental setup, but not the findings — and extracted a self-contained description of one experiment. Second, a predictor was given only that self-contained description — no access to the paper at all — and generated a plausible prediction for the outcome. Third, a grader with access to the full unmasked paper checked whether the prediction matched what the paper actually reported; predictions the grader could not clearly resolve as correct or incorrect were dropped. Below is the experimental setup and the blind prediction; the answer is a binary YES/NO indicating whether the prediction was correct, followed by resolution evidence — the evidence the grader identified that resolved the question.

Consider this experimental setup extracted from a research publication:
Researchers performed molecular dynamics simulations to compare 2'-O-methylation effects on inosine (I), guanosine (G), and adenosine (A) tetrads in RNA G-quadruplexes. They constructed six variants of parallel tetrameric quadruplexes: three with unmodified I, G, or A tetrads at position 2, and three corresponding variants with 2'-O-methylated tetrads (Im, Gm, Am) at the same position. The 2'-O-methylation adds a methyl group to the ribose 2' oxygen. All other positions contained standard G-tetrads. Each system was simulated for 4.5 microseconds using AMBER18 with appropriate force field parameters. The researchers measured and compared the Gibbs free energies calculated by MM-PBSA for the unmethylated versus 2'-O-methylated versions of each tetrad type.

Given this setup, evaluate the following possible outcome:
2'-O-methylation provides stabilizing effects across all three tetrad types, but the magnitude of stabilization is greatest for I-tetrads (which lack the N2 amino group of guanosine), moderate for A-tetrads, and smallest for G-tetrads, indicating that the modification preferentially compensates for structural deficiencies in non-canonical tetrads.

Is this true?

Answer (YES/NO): NO